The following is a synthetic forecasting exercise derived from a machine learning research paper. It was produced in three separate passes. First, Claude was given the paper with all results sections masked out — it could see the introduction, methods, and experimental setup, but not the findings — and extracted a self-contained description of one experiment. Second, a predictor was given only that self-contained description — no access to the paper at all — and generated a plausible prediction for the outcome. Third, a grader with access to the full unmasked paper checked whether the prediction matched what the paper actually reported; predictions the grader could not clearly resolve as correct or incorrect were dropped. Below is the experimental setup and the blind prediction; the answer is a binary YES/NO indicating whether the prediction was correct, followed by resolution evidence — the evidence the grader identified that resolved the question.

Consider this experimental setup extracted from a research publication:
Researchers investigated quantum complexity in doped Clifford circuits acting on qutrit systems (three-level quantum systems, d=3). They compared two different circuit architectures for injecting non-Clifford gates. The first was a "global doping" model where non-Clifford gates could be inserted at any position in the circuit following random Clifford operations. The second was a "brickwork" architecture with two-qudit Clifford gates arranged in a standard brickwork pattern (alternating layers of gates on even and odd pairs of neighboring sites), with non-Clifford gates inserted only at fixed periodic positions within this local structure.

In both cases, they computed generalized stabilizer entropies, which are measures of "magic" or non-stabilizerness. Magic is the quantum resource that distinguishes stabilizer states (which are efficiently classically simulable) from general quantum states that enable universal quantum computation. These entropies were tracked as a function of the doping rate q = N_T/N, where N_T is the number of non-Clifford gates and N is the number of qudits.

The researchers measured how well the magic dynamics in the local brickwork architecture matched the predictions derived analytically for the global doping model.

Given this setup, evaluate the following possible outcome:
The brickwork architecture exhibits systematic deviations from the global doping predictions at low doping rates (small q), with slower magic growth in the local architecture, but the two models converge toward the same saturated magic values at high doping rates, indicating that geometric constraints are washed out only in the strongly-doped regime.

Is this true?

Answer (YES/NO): NO